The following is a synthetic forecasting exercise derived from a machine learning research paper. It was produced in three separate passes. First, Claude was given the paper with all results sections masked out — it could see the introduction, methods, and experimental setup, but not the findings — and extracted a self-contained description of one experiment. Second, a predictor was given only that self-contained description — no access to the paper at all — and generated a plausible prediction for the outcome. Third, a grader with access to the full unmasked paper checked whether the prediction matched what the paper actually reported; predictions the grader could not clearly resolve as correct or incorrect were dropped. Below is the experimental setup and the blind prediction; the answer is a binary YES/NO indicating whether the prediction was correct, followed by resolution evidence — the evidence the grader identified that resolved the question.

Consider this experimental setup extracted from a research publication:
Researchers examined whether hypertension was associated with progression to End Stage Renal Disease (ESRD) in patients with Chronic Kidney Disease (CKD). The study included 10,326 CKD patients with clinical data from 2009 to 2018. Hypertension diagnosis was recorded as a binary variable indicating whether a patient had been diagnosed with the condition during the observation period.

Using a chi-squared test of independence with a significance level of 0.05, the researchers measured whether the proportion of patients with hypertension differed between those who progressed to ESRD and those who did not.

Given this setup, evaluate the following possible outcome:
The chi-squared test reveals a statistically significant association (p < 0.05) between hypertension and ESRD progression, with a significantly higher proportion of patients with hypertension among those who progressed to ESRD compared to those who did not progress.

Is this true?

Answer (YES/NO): NO